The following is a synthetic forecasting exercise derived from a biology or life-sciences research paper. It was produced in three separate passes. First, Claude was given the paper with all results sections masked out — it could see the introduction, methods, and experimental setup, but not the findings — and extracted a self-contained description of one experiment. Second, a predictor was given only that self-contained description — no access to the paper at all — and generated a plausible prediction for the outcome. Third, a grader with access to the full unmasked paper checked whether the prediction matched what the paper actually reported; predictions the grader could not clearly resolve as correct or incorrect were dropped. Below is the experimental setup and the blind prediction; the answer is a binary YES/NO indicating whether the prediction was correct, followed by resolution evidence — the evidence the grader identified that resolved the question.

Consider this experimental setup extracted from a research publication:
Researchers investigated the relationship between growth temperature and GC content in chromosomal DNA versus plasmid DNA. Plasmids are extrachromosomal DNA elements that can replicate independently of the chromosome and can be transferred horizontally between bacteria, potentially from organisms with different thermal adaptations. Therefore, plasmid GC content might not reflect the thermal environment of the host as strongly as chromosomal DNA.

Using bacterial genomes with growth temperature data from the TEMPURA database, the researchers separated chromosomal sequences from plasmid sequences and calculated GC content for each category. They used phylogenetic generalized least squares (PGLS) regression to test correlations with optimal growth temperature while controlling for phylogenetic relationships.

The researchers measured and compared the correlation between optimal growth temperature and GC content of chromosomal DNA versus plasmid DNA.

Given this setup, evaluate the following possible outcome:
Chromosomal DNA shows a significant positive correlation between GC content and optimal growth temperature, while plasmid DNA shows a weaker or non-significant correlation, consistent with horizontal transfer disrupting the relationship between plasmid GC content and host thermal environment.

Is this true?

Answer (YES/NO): NO